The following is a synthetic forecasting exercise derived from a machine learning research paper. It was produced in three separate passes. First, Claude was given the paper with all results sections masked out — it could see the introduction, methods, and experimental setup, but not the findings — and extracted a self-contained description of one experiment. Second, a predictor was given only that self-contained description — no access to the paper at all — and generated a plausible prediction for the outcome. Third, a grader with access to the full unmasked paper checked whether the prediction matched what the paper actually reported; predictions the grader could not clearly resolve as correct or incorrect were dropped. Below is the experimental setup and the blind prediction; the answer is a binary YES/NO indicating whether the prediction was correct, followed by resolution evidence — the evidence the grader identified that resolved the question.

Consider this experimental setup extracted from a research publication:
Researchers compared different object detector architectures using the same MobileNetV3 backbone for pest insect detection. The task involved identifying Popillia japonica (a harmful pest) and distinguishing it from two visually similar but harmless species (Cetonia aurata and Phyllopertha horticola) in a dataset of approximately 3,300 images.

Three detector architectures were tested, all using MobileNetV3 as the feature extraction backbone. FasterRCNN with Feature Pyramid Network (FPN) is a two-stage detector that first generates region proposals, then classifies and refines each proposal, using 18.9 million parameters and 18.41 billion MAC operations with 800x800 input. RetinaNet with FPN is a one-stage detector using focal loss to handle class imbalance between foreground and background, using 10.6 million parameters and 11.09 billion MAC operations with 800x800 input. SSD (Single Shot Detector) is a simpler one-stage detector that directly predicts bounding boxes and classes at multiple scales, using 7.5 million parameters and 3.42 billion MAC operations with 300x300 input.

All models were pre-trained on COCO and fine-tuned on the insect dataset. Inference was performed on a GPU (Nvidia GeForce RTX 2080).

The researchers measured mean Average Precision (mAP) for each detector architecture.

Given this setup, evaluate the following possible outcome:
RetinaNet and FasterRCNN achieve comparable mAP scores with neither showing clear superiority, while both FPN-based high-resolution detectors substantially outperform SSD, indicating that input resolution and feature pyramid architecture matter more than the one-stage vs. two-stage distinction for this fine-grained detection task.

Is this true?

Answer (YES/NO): NO